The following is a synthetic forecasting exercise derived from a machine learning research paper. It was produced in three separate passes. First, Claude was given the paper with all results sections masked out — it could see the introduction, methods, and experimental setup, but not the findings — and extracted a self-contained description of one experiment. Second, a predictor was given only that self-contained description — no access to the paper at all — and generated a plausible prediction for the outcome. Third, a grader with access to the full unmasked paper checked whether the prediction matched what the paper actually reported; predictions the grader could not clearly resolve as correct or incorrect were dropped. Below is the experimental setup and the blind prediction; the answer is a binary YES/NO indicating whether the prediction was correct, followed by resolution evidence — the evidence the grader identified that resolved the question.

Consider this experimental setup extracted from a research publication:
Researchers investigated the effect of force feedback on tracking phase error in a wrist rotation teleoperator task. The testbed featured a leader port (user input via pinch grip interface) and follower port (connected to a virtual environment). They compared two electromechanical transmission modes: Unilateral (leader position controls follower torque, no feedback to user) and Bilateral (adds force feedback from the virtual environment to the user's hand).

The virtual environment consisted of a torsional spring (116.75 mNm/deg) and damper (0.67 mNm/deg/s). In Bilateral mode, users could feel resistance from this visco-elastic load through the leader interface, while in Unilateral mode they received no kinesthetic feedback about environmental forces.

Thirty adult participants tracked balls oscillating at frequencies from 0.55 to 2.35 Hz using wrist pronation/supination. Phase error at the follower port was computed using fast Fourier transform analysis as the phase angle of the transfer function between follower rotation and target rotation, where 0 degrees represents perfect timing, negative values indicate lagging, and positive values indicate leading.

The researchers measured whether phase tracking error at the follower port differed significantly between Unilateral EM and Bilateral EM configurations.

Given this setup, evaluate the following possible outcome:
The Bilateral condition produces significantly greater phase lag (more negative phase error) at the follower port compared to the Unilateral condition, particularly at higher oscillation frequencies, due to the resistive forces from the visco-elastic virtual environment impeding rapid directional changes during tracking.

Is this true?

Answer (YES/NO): NO